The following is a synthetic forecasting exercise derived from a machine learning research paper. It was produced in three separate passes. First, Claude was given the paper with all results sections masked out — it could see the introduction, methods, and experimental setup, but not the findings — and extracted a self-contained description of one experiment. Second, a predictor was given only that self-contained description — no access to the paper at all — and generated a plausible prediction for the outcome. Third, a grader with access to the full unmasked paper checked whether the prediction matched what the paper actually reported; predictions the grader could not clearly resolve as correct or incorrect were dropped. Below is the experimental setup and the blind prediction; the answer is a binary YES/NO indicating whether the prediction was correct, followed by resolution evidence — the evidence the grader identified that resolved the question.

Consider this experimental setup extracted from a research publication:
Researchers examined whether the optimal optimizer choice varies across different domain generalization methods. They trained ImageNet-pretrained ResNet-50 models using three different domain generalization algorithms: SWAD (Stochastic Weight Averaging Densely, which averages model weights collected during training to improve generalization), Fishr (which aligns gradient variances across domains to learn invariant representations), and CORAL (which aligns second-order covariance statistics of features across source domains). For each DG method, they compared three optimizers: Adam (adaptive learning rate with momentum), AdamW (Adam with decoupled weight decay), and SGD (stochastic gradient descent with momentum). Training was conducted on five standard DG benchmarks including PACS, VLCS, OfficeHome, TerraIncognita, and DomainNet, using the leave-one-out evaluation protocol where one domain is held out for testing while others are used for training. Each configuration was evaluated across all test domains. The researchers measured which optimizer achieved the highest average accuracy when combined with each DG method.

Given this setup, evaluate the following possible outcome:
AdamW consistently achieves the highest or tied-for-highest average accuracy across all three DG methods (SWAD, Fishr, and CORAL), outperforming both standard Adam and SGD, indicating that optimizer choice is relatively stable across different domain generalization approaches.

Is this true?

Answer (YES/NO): NO